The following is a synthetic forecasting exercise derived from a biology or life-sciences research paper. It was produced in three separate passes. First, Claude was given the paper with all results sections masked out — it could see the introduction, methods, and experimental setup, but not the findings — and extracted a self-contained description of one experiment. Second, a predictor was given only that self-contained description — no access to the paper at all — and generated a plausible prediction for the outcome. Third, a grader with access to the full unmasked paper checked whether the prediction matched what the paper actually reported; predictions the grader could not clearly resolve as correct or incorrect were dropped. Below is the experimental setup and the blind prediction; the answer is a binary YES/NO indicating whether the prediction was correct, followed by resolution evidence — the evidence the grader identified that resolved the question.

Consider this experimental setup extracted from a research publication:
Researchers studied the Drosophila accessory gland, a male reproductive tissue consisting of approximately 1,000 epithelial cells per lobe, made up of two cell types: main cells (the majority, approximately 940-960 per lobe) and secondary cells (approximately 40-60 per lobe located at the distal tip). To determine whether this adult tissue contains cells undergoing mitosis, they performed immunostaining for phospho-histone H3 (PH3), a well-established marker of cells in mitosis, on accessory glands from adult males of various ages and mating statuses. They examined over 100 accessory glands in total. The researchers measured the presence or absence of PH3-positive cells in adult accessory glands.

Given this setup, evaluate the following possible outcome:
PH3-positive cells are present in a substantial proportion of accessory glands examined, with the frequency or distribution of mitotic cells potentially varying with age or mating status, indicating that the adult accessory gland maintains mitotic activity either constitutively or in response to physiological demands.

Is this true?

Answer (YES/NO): NO